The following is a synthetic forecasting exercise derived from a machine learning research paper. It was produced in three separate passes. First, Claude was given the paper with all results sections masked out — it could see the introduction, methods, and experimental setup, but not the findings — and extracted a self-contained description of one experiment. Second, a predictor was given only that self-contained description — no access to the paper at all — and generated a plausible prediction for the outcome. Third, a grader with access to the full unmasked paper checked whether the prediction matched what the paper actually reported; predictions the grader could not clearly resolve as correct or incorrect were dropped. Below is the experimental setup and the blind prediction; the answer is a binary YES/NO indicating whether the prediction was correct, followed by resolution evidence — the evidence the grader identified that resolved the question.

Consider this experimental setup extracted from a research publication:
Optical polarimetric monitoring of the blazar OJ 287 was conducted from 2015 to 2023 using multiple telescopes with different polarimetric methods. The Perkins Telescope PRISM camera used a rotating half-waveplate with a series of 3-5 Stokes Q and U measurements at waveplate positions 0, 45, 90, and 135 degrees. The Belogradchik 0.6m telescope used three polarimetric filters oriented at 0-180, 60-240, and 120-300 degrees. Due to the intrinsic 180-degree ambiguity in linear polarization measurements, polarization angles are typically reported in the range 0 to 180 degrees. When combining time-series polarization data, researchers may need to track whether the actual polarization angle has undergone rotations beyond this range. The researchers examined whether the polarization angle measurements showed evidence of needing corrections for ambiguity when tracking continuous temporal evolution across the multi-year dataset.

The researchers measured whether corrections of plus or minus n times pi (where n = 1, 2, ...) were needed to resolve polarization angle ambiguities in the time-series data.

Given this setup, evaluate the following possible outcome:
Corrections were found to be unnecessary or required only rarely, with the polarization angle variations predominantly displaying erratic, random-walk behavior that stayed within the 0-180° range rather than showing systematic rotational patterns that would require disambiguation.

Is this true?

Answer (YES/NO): NO